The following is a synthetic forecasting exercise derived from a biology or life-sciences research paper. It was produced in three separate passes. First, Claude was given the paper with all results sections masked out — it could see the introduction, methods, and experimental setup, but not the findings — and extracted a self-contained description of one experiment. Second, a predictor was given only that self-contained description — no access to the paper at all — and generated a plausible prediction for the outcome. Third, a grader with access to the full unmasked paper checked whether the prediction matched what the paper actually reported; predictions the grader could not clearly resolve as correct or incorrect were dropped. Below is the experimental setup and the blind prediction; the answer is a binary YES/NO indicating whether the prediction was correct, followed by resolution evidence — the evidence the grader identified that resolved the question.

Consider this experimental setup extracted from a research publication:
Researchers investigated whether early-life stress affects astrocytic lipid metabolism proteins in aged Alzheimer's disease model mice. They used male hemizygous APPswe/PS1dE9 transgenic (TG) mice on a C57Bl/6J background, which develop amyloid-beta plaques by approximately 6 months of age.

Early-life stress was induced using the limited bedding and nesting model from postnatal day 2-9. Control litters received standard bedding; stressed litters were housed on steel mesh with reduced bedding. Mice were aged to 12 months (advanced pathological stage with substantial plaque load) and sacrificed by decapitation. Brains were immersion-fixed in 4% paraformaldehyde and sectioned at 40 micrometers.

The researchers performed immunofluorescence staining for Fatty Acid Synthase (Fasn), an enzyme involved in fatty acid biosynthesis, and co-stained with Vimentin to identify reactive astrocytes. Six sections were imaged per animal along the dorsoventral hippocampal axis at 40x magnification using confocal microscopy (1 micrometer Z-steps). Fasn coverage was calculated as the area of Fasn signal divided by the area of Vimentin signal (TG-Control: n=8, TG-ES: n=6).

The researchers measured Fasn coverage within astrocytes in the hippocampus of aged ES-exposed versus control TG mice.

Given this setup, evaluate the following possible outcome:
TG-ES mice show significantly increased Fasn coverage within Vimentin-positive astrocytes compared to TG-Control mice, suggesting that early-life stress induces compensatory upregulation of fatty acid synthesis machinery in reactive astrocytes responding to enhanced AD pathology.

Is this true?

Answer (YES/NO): NO